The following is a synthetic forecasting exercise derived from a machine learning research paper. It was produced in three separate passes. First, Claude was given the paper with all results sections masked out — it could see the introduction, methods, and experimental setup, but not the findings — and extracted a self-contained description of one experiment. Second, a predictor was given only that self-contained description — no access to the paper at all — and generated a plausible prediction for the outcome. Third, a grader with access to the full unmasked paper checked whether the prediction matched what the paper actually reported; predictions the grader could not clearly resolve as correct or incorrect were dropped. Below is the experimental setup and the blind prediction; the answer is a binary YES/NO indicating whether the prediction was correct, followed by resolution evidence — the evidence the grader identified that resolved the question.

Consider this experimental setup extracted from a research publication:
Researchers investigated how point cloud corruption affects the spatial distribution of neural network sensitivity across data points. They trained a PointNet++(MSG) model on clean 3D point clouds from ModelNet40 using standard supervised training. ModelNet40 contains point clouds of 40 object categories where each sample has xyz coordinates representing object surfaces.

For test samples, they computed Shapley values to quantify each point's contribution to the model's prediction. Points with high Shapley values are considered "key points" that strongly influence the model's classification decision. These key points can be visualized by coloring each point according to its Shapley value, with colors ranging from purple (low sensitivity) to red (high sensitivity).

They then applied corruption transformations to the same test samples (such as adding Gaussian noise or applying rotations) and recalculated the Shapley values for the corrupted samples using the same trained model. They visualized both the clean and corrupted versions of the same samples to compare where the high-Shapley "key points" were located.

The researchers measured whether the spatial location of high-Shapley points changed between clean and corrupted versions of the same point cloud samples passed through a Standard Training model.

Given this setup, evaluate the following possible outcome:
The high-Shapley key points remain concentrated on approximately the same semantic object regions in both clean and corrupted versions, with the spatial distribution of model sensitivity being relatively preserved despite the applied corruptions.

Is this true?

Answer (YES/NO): NO